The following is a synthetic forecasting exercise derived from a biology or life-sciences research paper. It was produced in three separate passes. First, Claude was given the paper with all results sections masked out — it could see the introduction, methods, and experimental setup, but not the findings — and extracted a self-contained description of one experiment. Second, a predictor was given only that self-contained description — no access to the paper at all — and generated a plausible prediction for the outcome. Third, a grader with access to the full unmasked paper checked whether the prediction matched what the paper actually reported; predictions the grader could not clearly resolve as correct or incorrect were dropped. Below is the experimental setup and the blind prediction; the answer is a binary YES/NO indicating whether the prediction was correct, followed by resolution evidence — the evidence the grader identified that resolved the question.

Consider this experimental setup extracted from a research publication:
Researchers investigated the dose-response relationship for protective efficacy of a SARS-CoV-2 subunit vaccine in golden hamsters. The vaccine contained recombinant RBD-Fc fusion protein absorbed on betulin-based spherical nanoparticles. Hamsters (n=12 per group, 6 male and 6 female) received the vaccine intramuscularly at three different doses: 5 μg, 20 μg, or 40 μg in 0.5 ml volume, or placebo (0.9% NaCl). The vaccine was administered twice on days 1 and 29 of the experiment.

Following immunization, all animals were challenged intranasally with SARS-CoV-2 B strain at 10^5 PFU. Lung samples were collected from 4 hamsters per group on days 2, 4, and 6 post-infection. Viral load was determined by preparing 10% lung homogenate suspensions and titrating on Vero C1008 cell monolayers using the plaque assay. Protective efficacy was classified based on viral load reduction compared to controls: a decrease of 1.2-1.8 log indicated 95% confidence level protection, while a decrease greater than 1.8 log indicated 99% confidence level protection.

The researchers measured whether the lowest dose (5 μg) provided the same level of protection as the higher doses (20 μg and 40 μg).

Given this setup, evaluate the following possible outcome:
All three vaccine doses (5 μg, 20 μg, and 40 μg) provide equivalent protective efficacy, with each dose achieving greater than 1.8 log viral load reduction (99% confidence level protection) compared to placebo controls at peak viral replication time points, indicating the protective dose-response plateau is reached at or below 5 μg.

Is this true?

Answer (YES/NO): NO